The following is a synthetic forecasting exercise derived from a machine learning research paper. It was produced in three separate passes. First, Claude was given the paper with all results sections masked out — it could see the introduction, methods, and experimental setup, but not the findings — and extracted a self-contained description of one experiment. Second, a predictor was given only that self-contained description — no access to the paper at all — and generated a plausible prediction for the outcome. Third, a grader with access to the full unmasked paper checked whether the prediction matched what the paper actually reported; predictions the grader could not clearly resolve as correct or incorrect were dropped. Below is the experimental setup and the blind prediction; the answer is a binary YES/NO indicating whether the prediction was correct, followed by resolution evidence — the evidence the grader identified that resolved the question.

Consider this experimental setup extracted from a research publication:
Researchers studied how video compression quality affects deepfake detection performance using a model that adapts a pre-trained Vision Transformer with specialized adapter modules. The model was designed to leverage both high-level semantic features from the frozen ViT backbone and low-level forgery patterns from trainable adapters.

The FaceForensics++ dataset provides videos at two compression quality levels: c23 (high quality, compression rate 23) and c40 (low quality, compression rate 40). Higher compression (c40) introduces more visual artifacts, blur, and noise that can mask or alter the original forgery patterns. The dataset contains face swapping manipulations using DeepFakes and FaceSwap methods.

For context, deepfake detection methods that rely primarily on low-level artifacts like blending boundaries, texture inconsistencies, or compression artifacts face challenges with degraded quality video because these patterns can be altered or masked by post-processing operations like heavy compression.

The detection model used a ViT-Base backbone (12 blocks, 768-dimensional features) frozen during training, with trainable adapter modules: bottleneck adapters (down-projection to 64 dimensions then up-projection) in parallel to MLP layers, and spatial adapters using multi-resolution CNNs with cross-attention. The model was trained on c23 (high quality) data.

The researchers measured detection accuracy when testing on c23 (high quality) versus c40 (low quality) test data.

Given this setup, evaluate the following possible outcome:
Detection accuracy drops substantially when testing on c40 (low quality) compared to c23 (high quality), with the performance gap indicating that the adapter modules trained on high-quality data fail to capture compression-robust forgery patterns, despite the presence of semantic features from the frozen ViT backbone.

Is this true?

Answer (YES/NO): NO